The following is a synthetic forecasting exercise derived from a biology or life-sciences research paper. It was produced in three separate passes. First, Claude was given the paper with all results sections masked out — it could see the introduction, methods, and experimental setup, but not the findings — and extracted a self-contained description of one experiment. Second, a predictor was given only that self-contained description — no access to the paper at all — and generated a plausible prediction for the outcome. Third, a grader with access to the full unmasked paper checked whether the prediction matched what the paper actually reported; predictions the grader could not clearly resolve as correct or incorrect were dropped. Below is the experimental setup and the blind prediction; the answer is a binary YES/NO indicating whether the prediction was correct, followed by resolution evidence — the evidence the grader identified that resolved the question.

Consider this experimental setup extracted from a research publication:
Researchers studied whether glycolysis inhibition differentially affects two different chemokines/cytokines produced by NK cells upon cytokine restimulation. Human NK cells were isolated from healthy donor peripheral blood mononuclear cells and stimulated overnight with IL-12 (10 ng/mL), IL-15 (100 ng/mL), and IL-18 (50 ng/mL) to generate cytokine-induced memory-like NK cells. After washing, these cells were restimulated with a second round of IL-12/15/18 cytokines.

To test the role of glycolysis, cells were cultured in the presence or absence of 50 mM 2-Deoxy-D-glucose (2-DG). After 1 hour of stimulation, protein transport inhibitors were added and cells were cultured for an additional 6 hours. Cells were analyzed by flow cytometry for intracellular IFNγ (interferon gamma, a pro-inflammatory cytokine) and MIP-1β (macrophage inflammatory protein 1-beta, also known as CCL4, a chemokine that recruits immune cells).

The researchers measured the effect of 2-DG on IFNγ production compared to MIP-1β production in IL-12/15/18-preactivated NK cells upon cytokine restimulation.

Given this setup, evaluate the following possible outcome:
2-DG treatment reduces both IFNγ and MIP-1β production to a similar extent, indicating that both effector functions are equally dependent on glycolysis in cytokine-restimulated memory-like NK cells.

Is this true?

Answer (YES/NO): YES